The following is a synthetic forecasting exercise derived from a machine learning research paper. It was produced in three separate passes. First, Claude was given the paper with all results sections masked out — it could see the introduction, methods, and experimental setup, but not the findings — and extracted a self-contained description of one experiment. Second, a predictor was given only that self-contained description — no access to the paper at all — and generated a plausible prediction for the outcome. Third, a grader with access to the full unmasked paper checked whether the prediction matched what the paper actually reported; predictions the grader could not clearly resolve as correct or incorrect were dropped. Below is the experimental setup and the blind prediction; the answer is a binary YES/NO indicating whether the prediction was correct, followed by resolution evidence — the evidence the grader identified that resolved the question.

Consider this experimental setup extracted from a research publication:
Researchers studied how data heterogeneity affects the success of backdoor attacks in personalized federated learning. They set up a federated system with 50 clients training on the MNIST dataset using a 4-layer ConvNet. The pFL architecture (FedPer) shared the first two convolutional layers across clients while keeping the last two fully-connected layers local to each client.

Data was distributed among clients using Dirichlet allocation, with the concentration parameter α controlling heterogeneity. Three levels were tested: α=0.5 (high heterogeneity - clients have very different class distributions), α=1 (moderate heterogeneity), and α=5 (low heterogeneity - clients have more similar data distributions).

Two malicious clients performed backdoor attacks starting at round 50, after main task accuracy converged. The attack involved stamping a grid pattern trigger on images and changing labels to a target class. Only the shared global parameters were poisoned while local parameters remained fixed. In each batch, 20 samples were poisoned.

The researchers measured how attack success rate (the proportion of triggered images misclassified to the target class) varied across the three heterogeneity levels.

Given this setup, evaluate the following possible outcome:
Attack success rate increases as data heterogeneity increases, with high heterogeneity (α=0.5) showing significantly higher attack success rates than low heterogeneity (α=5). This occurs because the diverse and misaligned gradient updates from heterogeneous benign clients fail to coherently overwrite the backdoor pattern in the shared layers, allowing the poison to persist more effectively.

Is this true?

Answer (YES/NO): NO